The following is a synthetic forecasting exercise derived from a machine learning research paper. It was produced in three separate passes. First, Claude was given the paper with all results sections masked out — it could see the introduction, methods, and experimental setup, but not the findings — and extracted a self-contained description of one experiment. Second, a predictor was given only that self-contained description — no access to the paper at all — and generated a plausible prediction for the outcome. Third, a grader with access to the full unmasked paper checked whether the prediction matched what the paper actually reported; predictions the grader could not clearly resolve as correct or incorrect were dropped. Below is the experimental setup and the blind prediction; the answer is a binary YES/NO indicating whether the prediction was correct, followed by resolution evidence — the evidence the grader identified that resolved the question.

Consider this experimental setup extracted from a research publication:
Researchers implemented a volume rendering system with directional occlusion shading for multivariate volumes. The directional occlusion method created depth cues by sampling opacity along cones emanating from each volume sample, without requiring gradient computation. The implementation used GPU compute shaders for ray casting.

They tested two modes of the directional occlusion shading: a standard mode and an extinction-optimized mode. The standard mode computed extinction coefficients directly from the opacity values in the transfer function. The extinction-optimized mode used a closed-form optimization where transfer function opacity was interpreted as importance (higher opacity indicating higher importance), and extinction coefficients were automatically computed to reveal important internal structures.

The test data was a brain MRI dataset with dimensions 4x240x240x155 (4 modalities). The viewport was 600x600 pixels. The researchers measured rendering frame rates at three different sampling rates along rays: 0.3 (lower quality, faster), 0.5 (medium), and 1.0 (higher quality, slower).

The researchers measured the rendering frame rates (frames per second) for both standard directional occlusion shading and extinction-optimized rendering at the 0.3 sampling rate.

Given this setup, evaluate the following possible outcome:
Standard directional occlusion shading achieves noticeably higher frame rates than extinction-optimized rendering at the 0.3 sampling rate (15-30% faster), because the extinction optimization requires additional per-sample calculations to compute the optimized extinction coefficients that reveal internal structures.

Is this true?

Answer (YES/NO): NO